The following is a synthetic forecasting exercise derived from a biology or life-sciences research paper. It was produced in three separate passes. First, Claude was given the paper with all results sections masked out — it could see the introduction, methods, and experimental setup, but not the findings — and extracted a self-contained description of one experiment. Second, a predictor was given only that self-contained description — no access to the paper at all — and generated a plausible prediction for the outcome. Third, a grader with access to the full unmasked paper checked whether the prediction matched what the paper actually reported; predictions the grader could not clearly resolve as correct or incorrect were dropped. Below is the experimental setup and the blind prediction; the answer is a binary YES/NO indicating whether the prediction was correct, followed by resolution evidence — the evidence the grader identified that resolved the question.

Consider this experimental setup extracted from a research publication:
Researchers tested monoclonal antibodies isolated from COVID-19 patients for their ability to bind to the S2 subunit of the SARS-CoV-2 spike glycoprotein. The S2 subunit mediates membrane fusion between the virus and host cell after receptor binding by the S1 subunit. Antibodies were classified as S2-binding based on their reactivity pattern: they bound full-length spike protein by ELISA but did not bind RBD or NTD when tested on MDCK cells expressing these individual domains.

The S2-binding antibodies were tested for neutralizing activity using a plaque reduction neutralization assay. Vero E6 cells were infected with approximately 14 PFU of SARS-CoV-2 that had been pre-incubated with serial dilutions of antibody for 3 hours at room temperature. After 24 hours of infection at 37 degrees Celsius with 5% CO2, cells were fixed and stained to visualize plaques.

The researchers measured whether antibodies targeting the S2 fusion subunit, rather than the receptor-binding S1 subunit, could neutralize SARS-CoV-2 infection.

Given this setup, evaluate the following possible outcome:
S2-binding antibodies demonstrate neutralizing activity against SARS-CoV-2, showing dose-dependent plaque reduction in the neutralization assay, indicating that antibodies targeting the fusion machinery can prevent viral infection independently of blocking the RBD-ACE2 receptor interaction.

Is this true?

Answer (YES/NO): YES